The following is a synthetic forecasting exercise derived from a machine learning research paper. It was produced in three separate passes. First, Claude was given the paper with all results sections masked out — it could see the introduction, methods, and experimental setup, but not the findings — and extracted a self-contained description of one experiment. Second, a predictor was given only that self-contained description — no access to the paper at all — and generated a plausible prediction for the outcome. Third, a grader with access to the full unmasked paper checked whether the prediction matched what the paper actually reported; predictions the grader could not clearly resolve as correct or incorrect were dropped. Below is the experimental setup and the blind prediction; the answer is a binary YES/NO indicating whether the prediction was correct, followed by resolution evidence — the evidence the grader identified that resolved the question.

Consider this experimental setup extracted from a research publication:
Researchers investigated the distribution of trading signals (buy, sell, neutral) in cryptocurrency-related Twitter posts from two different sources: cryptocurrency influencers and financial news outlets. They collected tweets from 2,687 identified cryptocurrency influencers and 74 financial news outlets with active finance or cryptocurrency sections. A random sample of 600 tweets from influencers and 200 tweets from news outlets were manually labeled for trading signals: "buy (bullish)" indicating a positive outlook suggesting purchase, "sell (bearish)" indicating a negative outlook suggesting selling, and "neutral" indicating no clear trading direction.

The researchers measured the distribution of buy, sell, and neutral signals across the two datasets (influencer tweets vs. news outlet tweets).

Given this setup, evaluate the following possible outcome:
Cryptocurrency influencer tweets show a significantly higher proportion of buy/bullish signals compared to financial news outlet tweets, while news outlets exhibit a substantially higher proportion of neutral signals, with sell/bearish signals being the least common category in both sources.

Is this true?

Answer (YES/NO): YES